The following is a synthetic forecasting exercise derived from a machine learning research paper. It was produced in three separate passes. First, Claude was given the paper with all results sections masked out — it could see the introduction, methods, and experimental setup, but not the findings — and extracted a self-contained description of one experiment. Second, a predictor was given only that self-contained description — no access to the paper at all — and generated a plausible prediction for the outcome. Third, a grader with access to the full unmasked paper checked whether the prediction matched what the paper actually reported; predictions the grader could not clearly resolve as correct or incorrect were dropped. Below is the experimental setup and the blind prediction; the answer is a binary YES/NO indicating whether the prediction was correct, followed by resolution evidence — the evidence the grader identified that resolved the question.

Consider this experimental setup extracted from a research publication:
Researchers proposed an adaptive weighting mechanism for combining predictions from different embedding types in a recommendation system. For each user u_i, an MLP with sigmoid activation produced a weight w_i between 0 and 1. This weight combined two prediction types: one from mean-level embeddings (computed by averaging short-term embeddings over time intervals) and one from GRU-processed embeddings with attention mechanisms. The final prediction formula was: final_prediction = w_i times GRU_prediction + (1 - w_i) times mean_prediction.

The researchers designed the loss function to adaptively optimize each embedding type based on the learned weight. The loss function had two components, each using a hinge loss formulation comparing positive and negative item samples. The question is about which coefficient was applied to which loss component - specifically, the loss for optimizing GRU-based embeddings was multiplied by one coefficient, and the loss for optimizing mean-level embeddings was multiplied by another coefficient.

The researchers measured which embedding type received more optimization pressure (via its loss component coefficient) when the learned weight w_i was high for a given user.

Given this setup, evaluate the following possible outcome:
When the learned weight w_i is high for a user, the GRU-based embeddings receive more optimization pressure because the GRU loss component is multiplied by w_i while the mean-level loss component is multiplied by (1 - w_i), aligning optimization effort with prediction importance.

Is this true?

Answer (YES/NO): NO